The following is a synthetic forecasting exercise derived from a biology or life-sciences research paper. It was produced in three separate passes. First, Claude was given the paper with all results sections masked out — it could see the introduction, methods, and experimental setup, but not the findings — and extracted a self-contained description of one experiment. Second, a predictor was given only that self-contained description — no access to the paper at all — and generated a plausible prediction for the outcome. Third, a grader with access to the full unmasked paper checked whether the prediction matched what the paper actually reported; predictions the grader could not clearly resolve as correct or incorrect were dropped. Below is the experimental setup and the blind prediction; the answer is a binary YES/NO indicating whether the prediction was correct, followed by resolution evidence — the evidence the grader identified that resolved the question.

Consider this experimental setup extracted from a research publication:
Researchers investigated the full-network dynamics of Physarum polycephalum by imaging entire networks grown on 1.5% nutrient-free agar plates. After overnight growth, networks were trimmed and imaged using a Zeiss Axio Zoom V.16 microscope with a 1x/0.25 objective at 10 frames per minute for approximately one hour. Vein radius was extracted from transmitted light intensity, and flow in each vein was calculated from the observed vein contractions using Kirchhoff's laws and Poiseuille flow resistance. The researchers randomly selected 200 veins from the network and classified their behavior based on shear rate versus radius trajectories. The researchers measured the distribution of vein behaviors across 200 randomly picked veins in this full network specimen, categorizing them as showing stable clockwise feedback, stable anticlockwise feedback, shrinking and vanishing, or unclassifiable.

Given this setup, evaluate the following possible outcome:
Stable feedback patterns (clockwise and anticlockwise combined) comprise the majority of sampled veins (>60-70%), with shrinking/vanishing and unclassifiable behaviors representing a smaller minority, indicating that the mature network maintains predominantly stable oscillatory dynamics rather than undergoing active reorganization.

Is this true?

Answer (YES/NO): NO